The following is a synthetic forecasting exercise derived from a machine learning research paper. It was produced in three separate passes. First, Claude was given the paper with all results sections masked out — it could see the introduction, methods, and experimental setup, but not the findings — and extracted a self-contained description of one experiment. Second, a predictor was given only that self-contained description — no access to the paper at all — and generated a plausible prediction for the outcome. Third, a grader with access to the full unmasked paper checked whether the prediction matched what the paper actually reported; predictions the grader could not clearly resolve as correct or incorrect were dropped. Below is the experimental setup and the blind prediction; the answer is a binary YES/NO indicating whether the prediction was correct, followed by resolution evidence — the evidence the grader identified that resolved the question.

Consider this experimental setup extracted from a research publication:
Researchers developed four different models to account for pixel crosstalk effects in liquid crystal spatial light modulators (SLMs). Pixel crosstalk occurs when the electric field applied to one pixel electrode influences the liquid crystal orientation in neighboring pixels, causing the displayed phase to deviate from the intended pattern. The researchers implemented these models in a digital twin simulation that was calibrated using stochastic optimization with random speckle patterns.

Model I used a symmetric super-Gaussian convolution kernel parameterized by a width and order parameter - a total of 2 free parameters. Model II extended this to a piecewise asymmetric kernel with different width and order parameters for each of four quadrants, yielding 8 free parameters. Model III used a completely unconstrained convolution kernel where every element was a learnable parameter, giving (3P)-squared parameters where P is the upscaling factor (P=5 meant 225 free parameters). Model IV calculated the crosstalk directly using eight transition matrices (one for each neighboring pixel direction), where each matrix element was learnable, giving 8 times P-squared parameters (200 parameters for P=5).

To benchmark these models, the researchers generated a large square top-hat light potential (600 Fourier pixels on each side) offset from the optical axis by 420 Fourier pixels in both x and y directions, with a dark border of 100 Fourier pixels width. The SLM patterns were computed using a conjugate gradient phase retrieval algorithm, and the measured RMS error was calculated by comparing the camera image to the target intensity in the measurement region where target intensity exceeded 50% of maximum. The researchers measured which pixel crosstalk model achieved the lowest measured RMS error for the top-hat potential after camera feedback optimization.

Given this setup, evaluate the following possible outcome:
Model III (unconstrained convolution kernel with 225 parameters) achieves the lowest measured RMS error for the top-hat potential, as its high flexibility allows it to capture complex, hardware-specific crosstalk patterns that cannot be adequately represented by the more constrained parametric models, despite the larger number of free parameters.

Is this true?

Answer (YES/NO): YES